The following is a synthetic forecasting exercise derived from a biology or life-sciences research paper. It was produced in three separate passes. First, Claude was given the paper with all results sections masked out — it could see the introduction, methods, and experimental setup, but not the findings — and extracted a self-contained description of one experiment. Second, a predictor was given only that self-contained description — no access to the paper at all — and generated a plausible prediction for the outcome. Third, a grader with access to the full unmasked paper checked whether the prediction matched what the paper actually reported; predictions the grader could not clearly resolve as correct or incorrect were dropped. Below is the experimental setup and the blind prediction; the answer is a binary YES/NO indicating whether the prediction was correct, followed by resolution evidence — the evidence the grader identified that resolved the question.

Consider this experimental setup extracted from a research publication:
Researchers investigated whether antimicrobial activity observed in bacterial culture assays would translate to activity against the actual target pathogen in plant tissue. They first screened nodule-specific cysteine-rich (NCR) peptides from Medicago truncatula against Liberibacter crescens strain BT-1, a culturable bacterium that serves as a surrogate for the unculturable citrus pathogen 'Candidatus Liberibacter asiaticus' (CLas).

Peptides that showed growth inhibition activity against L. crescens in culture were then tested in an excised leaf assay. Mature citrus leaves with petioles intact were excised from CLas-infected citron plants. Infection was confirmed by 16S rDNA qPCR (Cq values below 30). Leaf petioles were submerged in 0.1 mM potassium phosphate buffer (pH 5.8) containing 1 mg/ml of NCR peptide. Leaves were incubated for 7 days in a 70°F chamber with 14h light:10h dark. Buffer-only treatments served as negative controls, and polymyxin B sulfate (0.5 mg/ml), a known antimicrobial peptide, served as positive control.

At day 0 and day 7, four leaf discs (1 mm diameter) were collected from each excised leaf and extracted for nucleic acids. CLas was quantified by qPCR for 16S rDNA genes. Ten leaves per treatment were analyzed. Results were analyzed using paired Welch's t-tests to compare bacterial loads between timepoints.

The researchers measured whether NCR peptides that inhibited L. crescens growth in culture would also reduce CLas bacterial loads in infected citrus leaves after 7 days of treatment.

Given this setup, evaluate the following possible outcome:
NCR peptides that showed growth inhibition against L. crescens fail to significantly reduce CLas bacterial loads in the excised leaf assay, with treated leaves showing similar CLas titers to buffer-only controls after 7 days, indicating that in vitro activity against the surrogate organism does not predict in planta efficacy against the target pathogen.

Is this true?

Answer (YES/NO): NO